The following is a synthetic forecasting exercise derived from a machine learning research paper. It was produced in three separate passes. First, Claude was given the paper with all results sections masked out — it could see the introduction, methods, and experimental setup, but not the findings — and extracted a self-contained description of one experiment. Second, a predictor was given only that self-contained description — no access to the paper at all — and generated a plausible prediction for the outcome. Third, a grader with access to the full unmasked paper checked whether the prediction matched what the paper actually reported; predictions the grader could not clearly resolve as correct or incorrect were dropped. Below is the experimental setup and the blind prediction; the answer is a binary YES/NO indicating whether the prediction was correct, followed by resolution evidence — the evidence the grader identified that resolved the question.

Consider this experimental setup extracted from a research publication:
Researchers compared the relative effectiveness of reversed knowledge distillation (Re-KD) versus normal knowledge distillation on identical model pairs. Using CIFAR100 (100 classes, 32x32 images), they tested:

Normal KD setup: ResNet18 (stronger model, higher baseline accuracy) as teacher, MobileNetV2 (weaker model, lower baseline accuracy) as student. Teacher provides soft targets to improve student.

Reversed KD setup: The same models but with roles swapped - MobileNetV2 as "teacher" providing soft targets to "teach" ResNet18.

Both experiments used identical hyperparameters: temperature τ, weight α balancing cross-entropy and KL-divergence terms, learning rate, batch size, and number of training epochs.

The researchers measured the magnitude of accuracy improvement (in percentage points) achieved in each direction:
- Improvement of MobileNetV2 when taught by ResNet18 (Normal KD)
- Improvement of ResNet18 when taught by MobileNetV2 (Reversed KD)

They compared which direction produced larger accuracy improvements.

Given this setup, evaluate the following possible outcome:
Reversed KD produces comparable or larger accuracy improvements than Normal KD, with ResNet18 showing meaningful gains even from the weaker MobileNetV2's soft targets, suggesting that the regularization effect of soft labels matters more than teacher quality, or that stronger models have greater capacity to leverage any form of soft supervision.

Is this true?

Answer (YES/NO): NO